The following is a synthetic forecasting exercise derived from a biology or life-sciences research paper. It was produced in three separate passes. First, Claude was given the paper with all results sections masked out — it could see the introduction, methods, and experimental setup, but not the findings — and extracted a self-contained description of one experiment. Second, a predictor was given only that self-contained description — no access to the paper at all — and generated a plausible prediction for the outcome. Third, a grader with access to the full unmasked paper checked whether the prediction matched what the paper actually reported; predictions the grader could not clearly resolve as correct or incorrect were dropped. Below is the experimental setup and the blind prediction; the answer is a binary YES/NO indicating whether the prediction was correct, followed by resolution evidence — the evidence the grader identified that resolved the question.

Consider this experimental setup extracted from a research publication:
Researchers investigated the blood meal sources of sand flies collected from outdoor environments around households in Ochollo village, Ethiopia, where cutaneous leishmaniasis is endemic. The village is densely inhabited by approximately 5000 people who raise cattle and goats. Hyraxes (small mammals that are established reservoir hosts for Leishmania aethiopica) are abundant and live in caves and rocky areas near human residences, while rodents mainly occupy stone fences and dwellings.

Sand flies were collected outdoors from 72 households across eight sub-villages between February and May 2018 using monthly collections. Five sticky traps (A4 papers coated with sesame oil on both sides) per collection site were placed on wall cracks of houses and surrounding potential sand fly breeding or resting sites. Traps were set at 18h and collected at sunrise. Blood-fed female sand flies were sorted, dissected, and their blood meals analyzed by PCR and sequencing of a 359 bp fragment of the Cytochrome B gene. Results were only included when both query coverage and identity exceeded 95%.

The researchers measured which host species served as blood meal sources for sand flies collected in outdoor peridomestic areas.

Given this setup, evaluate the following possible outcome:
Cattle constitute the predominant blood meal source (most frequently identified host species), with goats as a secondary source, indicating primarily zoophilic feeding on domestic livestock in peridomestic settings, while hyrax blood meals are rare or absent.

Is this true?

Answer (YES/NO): NO